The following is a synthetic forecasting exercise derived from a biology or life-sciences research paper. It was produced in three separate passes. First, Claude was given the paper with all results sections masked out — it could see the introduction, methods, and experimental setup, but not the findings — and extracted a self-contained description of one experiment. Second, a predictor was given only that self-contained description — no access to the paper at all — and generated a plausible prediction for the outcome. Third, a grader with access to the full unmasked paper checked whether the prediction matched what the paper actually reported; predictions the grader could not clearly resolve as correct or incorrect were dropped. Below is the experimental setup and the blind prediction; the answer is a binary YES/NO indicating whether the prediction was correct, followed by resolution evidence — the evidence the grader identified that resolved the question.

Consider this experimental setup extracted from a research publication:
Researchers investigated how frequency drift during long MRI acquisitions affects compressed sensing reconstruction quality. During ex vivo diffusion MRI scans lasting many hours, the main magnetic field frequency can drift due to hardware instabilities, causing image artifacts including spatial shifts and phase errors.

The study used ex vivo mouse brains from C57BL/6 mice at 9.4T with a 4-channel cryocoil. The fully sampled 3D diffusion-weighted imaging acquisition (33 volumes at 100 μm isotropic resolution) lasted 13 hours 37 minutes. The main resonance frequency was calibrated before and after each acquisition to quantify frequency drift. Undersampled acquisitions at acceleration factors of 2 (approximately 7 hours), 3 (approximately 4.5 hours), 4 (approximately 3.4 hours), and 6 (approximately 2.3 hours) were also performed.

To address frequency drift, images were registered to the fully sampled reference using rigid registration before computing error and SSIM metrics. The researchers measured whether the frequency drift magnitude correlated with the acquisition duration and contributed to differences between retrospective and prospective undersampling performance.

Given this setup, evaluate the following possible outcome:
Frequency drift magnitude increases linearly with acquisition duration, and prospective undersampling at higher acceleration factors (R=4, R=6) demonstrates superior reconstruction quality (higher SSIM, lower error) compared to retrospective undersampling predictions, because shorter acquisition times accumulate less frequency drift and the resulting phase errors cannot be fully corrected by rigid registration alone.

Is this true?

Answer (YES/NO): NO